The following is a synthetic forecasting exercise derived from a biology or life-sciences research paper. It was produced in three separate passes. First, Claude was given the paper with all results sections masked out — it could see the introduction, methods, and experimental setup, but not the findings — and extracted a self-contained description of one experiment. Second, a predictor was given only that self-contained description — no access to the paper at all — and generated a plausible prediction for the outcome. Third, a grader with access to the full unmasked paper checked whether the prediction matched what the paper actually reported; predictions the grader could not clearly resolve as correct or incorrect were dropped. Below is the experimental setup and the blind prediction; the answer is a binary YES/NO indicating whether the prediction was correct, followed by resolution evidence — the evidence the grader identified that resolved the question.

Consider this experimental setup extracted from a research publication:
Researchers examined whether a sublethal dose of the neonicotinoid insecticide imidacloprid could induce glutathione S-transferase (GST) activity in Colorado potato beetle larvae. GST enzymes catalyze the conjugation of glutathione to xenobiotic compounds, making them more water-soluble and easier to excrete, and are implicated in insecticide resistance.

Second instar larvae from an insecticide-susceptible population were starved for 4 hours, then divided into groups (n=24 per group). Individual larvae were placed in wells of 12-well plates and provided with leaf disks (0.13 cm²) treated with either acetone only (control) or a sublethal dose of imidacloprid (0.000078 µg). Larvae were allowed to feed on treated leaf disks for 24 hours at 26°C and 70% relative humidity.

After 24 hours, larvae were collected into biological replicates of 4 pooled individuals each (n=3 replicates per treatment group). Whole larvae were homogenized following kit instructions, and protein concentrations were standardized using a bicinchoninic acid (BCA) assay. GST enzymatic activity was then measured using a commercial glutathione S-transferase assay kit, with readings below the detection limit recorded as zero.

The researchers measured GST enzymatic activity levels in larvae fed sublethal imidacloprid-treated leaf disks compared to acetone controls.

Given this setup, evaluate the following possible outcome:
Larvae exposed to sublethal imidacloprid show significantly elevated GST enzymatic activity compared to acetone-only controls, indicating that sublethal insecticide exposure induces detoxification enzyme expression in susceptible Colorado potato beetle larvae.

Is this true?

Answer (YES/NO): YES